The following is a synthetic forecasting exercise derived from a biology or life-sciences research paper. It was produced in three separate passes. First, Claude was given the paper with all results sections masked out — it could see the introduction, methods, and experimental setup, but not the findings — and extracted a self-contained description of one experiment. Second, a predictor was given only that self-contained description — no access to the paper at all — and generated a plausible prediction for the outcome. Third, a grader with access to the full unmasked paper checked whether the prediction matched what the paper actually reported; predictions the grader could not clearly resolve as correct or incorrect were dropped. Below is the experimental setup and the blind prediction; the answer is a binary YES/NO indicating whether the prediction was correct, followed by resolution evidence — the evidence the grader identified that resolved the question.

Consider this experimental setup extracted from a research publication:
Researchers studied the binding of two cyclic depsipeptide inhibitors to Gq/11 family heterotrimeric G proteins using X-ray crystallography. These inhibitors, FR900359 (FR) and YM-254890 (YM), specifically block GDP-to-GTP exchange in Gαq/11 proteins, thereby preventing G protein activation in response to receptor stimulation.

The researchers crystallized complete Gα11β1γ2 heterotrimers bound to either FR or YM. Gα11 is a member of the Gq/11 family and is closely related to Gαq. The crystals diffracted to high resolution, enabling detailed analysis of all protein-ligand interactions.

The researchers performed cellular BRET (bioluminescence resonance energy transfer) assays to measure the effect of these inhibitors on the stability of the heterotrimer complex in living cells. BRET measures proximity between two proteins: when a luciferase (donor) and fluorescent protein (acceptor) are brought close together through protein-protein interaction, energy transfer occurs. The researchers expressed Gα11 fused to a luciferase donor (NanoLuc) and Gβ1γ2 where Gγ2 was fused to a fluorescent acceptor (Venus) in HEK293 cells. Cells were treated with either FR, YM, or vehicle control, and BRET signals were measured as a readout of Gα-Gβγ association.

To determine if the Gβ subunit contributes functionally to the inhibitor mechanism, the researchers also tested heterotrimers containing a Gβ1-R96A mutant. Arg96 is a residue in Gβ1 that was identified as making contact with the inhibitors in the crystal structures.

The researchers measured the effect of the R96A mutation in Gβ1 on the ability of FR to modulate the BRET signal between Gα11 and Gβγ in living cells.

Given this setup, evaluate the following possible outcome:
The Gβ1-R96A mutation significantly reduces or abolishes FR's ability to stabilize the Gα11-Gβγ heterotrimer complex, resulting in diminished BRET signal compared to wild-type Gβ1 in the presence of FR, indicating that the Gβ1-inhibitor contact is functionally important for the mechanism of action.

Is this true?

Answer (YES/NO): YES